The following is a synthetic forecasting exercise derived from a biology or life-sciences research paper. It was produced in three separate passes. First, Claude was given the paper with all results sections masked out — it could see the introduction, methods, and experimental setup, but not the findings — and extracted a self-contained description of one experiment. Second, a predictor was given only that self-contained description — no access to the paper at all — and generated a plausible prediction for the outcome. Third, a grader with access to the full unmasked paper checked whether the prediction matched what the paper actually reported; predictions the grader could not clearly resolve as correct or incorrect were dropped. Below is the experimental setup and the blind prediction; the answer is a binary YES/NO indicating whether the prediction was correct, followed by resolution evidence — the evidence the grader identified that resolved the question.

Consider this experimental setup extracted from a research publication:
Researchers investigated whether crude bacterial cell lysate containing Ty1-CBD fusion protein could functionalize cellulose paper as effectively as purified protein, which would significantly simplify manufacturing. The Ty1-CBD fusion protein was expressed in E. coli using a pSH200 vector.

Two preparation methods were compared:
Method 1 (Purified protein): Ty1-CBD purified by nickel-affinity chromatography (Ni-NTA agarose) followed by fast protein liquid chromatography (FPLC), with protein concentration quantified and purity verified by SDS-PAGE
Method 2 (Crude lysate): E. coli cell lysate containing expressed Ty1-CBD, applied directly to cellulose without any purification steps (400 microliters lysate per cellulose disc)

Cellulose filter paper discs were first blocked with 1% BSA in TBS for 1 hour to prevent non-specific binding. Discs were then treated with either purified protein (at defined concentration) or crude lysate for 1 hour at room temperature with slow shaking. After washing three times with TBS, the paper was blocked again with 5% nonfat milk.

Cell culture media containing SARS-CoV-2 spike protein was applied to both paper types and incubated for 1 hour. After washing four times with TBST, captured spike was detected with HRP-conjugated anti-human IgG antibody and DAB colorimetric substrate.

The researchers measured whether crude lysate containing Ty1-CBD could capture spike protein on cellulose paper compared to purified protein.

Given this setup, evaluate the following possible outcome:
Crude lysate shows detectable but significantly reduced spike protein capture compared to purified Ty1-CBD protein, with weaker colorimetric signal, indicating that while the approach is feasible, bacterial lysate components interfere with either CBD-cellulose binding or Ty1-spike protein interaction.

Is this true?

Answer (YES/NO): NO